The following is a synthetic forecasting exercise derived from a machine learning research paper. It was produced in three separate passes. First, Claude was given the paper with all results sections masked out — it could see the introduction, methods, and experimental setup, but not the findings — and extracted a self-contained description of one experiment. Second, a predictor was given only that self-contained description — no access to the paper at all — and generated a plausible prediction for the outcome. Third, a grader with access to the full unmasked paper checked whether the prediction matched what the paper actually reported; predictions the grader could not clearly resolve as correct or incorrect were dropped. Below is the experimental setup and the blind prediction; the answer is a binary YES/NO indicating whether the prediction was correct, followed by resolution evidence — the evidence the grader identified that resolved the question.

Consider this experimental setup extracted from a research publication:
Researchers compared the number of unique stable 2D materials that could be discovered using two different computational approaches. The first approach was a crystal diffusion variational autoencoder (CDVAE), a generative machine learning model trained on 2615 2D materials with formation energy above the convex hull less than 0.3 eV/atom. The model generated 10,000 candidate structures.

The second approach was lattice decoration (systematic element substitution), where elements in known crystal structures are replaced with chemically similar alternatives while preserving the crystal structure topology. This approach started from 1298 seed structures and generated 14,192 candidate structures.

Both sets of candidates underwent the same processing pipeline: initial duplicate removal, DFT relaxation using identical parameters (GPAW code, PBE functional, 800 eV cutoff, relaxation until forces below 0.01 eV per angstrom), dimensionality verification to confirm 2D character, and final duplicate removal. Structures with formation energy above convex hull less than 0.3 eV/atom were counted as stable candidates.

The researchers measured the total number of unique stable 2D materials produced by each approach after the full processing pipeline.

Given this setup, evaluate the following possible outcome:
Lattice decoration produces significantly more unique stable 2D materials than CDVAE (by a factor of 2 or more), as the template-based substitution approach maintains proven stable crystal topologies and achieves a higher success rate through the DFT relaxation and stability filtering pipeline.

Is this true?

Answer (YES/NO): YES